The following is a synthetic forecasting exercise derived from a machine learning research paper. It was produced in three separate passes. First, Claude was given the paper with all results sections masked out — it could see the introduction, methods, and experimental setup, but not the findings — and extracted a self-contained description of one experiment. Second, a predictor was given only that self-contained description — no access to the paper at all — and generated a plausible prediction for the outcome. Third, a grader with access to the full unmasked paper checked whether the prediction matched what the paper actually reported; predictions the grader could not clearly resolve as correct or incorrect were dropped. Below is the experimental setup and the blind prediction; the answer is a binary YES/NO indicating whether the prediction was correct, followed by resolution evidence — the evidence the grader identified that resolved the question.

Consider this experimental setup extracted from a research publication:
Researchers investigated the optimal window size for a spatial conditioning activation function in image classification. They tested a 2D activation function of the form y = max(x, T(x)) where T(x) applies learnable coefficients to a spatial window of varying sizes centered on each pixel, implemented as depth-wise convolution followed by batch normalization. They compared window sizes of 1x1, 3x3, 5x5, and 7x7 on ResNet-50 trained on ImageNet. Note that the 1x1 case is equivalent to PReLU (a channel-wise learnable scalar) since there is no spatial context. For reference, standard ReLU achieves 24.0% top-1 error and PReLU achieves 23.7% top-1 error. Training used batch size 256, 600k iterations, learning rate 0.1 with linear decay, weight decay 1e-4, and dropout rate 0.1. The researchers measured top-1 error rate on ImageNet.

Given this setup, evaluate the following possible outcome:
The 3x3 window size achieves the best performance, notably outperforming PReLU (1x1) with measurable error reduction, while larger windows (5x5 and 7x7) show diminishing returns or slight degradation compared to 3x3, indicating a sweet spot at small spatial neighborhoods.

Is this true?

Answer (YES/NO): YES